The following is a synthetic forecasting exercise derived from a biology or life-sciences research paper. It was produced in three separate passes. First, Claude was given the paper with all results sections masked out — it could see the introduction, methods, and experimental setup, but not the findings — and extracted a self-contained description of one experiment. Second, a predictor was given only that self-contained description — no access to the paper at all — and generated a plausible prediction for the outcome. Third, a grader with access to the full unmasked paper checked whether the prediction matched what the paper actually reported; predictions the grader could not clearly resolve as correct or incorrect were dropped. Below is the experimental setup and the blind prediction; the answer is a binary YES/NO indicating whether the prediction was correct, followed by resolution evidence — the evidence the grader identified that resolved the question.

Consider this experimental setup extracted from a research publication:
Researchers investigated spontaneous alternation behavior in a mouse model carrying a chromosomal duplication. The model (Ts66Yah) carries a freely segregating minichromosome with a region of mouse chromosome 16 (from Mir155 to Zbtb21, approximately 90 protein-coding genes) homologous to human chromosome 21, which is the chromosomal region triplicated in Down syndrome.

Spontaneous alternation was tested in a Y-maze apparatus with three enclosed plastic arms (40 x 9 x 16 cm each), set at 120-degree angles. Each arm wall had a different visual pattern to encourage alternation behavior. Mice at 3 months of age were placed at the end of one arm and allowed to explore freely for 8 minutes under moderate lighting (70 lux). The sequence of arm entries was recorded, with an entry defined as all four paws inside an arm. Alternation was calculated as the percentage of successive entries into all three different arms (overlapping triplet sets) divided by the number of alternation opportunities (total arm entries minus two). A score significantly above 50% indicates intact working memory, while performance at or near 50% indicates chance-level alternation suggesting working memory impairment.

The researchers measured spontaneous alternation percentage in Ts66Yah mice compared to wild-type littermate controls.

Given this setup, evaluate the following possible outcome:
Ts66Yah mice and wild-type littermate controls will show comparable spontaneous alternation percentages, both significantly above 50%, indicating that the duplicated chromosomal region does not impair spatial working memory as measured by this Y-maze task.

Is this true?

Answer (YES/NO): NO